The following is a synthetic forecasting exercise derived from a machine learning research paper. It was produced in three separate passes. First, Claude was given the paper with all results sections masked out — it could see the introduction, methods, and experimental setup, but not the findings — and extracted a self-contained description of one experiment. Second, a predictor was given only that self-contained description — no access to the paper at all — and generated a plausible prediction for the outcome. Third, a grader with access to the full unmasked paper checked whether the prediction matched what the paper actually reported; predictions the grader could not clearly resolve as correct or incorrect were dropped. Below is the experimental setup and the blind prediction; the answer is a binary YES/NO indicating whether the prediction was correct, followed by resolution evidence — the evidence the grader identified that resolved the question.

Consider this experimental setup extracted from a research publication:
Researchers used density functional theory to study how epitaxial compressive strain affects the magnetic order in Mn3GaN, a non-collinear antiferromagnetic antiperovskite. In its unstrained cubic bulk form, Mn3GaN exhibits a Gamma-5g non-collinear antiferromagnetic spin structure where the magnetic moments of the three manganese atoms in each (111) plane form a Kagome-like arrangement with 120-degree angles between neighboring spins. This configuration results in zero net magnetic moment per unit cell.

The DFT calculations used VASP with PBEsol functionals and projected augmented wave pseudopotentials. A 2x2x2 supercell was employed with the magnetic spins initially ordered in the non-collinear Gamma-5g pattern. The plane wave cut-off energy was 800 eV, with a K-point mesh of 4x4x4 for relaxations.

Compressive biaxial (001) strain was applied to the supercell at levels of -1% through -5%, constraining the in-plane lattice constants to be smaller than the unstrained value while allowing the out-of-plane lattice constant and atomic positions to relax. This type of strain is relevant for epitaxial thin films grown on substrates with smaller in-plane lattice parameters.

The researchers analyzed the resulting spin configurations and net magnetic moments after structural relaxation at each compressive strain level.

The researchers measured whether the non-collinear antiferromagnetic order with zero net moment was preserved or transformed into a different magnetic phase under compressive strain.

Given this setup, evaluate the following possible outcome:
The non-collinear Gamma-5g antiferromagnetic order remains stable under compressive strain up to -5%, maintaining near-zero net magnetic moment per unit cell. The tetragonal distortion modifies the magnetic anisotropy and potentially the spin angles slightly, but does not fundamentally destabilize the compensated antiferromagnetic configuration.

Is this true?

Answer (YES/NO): NO